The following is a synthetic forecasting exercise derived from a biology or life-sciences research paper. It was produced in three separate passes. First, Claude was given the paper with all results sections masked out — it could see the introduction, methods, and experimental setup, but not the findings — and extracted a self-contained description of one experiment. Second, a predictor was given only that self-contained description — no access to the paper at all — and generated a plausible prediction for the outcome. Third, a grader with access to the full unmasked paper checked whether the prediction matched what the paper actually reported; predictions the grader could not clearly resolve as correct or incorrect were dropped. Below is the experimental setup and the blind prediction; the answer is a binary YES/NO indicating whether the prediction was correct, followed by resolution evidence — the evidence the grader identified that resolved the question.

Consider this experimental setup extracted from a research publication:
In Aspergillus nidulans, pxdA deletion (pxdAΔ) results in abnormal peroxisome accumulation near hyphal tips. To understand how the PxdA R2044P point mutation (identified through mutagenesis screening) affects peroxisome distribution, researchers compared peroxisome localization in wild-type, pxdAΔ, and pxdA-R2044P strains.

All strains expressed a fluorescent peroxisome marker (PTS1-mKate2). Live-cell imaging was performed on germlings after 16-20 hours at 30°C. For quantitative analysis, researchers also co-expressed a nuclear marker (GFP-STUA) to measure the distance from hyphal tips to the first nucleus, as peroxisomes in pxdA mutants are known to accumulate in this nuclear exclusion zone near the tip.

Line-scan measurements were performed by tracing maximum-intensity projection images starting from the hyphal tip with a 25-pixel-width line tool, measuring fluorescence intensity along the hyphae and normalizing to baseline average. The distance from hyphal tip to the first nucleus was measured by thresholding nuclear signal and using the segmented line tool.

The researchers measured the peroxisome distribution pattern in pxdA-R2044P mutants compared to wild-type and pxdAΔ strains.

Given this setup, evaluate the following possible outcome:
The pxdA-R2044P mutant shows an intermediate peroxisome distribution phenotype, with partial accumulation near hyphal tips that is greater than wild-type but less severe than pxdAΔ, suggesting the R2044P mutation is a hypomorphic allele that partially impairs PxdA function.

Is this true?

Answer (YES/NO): YES